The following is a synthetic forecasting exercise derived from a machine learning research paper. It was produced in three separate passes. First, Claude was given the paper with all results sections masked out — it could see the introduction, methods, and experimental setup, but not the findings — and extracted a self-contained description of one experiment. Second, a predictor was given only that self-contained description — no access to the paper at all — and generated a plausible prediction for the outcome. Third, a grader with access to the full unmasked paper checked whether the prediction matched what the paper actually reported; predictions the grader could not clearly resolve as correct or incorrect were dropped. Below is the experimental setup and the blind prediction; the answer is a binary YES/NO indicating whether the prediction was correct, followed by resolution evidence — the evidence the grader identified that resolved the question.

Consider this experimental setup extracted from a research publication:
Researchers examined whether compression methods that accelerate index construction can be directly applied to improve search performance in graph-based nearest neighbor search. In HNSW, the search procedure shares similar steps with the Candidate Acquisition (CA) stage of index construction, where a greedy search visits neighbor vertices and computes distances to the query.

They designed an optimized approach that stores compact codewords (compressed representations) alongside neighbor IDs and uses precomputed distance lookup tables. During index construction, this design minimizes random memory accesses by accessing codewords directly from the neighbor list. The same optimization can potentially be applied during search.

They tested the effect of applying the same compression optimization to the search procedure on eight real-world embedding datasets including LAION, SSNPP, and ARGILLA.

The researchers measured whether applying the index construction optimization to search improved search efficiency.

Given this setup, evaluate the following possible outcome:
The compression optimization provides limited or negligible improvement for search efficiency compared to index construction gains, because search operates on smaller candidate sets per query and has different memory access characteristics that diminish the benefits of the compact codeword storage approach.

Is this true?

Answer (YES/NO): NO